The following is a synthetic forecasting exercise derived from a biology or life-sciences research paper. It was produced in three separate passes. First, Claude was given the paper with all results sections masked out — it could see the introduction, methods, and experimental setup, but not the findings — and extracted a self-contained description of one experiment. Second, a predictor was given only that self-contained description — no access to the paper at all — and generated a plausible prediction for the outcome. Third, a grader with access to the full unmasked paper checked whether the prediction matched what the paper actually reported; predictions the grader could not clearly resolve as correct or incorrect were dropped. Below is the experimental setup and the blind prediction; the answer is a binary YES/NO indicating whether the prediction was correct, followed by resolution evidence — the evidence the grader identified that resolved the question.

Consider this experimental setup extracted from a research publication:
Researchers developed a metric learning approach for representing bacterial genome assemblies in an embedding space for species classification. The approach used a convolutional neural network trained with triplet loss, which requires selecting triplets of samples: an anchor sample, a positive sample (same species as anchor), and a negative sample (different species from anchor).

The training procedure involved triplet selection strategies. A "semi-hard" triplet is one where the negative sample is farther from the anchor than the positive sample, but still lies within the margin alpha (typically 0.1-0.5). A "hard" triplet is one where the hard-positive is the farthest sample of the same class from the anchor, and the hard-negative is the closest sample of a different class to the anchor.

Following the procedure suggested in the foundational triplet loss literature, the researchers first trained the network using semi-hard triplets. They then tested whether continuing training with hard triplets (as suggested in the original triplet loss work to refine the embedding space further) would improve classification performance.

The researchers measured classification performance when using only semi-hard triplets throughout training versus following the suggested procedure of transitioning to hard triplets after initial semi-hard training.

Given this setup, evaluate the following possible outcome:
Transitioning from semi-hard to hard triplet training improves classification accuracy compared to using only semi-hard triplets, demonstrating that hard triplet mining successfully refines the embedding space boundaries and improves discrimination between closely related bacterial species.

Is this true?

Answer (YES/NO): NO